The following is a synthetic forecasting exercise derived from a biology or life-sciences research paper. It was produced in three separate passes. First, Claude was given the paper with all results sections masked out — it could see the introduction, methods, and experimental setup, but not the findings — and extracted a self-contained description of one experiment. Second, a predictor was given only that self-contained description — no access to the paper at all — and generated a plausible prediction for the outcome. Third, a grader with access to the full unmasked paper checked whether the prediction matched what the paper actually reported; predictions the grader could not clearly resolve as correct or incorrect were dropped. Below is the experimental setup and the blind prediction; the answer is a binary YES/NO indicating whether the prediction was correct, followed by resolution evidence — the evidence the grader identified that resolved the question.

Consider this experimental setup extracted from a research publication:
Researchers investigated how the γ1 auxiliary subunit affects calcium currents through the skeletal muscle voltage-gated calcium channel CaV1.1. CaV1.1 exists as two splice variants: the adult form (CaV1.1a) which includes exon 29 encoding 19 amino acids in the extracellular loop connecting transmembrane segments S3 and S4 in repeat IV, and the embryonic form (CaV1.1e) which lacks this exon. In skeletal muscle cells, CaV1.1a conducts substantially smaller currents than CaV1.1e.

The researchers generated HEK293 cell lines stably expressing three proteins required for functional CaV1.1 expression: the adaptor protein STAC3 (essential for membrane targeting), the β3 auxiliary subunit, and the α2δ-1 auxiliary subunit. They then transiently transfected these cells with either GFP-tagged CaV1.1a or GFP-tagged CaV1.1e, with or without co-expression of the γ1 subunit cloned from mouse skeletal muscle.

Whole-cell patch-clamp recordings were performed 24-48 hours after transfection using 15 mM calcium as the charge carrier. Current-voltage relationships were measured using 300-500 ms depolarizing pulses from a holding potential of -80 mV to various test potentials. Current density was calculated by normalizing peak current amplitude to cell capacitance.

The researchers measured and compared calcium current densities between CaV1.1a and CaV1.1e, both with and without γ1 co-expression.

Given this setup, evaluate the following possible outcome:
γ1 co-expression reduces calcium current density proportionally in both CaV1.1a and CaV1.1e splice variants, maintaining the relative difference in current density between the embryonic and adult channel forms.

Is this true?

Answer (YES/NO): NO